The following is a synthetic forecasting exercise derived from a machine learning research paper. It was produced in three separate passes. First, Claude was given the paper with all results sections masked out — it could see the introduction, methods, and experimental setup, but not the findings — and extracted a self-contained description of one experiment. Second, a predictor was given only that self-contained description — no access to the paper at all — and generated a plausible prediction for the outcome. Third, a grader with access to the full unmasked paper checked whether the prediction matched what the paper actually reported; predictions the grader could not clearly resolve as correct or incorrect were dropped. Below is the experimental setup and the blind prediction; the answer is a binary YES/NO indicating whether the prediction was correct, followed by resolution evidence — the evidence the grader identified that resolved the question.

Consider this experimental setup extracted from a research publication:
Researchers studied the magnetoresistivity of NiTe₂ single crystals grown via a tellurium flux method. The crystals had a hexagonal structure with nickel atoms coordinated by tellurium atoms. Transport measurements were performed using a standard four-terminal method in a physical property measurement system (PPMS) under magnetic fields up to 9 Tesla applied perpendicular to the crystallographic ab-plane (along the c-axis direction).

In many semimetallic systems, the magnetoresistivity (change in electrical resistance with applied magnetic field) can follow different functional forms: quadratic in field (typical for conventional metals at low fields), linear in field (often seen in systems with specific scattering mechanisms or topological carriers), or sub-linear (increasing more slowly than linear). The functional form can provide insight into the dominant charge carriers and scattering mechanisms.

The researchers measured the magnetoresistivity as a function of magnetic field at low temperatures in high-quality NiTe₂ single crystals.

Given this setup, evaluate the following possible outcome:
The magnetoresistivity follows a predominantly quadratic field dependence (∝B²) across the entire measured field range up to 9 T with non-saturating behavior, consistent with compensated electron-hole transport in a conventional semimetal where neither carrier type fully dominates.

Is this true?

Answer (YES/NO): NO